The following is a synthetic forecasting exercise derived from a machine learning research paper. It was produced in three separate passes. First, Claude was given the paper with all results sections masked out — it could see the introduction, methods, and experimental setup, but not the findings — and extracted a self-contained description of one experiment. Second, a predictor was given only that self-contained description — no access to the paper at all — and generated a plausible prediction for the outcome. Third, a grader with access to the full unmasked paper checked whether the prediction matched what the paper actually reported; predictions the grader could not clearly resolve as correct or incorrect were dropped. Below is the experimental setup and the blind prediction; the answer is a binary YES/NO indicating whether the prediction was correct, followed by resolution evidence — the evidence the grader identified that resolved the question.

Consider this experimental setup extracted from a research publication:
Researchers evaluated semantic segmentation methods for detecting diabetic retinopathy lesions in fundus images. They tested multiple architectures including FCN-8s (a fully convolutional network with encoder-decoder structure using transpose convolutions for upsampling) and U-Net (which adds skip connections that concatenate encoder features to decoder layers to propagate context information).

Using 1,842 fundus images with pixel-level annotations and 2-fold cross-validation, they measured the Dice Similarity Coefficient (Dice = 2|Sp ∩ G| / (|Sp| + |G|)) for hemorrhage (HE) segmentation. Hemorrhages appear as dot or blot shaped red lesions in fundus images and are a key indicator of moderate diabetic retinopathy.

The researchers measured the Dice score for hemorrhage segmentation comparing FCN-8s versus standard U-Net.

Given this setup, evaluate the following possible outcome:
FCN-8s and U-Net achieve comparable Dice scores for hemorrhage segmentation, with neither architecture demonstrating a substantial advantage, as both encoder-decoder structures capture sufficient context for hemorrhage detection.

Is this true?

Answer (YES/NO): NO